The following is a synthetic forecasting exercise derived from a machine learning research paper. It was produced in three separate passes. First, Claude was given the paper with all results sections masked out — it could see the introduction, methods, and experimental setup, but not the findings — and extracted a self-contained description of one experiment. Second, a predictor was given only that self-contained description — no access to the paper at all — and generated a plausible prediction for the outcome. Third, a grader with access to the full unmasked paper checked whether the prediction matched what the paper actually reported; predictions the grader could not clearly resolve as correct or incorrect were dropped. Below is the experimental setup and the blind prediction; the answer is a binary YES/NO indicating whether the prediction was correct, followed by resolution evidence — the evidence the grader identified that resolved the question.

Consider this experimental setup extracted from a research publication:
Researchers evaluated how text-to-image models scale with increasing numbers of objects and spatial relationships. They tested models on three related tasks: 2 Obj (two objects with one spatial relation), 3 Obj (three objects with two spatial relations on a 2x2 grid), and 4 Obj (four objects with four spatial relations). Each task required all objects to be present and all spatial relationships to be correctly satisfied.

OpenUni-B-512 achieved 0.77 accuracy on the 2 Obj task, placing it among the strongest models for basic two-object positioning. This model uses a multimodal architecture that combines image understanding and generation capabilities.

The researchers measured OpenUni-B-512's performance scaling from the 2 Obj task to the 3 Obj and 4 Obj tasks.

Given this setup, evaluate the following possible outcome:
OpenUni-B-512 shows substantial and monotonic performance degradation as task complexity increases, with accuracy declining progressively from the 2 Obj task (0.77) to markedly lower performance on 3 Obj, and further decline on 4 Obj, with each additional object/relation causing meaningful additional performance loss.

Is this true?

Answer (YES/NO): YES